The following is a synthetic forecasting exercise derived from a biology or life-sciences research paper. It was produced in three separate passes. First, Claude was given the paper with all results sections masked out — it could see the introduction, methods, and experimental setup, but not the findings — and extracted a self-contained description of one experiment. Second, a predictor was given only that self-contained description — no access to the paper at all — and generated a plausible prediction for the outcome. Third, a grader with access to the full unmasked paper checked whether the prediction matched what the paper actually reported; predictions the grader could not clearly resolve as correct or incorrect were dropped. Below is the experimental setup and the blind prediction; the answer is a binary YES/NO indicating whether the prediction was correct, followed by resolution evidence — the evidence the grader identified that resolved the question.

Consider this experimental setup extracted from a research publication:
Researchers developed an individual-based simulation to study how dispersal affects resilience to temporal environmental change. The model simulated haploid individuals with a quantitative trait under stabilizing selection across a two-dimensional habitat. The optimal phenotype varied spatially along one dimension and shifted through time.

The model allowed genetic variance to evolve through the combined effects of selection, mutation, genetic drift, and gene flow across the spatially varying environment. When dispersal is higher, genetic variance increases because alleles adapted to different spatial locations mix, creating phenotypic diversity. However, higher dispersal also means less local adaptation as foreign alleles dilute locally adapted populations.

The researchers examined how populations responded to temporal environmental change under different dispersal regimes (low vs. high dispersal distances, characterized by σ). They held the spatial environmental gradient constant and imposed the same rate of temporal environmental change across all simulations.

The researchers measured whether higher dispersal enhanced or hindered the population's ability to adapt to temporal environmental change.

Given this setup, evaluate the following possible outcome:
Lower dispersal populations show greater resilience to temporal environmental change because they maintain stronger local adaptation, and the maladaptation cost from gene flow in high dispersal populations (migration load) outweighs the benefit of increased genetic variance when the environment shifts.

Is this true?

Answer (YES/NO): NO